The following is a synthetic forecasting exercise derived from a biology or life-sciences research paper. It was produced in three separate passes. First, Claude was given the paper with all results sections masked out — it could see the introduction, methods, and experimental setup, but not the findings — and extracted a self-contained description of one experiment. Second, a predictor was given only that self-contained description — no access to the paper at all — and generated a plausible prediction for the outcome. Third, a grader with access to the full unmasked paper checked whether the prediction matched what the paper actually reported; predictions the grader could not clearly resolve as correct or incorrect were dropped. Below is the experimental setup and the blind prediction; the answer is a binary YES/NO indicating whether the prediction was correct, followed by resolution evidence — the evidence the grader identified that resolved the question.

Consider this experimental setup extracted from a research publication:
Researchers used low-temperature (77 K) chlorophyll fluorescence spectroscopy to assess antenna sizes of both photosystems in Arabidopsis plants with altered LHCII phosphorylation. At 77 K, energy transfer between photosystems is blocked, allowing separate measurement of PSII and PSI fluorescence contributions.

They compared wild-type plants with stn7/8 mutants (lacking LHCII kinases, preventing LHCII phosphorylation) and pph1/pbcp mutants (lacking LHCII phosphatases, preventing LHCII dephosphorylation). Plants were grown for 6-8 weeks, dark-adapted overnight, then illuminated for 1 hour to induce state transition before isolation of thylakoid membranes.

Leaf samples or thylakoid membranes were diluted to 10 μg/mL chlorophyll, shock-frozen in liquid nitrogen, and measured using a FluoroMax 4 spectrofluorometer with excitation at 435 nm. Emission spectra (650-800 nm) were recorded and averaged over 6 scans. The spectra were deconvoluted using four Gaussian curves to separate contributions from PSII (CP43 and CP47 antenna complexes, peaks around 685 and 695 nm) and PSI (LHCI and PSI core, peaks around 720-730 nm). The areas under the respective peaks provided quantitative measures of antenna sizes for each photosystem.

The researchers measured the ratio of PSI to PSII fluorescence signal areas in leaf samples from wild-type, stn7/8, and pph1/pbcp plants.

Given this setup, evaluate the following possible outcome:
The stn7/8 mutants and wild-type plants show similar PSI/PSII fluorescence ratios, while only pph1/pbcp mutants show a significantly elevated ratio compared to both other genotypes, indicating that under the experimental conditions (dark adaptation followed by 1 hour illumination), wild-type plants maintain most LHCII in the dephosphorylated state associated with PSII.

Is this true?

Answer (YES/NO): NO